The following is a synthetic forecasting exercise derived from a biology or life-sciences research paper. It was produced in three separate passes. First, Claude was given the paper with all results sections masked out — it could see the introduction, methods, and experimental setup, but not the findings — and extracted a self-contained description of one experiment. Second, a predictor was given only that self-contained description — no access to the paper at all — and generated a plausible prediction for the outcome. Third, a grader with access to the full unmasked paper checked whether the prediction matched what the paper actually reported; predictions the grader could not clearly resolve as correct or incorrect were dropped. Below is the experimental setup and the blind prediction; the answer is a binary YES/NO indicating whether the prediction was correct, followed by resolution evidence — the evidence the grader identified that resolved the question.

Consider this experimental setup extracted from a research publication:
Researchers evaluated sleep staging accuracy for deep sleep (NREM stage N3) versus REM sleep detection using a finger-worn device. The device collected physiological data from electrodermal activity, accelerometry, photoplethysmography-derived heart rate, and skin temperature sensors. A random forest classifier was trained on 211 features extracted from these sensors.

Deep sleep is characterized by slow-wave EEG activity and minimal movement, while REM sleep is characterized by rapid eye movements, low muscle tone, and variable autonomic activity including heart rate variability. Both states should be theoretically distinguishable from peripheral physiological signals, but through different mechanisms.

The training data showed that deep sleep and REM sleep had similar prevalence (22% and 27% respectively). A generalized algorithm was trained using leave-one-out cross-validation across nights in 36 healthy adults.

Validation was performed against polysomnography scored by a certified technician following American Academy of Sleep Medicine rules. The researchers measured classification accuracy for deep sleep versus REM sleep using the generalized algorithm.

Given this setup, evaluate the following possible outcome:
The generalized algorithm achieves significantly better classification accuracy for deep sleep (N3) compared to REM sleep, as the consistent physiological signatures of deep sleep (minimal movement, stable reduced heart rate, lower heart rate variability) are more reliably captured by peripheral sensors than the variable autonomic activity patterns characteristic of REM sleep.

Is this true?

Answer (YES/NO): NO